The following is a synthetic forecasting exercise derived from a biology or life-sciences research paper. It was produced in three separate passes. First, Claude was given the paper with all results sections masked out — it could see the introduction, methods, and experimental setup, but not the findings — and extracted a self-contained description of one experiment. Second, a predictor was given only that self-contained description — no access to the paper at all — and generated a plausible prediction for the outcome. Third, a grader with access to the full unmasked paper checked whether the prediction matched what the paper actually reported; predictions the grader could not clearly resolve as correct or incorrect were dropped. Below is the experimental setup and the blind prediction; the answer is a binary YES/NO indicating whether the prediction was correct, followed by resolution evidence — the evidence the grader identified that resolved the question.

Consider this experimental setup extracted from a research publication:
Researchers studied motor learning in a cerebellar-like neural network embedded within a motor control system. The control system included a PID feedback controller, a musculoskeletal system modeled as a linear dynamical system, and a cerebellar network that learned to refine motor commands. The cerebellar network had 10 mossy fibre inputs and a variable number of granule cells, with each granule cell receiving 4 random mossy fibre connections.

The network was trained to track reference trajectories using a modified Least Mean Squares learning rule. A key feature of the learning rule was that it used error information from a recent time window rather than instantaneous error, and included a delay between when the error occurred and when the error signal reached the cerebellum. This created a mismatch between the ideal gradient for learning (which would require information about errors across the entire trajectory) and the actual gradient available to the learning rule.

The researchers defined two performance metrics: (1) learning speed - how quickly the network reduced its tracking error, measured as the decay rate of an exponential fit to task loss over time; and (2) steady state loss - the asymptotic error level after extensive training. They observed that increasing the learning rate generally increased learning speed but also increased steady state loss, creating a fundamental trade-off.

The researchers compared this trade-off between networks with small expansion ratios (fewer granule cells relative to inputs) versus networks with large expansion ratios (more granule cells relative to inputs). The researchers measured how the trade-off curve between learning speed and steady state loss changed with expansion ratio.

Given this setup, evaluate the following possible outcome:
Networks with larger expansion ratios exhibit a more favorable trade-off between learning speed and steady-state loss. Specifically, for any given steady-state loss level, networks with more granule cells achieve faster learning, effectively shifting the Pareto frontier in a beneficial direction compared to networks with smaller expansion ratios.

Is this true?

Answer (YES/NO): YES